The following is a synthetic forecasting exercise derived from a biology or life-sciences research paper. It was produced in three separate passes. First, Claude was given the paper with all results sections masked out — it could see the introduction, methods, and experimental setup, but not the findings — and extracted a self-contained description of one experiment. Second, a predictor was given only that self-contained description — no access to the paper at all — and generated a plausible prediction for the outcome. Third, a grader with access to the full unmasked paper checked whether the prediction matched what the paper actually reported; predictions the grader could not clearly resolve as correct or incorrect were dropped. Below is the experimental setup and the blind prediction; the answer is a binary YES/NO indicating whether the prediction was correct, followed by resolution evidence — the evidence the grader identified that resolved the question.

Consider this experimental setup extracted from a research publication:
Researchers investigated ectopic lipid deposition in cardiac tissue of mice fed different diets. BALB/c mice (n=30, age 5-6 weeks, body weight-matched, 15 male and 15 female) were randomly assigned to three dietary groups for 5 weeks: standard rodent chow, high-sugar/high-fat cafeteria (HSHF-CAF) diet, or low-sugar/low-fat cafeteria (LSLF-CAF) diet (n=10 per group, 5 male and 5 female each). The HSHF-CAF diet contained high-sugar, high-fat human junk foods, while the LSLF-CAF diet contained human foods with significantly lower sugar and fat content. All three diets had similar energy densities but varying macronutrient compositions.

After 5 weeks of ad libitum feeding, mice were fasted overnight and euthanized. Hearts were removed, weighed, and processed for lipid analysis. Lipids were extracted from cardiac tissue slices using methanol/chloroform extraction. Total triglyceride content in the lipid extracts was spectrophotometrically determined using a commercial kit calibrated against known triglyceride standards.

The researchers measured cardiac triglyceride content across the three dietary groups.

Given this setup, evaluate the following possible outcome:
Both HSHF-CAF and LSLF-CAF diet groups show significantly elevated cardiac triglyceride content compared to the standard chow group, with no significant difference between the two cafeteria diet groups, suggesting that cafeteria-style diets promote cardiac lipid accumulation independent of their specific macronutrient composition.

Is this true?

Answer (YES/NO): NO